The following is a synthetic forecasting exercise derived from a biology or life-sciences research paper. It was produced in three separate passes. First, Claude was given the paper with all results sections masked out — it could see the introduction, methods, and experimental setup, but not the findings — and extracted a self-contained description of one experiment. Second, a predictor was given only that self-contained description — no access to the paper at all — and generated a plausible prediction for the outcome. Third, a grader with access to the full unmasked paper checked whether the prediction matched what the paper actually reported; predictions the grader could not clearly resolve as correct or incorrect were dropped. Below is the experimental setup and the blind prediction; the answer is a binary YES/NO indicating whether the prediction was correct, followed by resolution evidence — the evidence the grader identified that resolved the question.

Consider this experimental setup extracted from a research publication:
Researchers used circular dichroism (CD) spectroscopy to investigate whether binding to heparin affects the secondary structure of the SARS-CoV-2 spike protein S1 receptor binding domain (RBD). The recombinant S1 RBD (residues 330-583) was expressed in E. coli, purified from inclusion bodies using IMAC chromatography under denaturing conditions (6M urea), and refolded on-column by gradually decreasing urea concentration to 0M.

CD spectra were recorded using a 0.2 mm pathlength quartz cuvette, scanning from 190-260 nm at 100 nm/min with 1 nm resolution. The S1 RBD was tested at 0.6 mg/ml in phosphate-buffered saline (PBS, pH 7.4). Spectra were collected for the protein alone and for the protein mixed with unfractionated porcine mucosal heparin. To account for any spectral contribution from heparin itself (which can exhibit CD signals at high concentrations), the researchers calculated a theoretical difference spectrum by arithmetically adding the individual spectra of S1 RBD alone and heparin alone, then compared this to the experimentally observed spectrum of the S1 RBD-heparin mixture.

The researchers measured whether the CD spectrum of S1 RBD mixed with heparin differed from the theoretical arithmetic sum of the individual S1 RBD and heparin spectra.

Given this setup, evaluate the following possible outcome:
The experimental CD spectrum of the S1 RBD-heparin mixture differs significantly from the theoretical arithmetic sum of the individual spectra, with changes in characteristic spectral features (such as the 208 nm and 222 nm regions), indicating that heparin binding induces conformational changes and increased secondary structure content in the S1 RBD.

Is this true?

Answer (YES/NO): NO